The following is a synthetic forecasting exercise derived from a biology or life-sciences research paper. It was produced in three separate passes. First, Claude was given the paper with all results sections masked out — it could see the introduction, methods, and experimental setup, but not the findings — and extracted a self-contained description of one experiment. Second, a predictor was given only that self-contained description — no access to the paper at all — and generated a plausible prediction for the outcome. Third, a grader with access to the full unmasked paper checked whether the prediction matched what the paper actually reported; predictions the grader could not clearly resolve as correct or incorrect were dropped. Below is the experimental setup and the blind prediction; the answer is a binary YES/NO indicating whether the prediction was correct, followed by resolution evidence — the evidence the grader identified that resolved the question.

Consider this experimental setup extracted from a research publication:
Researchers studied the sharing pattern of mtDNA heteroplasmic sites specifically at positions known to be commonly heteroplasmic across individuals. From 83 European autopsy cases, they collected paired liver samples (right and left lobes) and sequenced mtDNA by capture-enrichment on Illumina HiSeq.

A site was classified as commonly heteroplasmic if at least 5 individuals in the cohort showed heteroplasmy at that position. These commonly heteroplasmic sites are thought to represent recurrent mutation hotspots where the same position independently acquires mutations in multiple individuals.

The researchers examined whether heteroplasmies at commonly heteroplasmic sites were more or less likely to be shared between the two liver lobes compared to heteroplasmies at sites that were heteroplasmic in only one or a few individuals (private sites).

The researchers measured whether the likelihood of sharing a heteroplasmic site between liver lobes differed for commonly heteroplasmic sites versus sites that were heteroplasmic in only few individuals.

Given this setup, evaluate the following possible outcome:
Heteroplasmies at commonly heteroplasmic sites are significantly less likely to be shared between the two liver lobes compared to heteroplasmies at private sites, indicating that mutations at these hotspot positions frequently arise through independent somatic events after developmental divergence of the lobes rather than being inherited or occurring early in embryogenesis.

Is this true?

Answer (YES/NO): NO